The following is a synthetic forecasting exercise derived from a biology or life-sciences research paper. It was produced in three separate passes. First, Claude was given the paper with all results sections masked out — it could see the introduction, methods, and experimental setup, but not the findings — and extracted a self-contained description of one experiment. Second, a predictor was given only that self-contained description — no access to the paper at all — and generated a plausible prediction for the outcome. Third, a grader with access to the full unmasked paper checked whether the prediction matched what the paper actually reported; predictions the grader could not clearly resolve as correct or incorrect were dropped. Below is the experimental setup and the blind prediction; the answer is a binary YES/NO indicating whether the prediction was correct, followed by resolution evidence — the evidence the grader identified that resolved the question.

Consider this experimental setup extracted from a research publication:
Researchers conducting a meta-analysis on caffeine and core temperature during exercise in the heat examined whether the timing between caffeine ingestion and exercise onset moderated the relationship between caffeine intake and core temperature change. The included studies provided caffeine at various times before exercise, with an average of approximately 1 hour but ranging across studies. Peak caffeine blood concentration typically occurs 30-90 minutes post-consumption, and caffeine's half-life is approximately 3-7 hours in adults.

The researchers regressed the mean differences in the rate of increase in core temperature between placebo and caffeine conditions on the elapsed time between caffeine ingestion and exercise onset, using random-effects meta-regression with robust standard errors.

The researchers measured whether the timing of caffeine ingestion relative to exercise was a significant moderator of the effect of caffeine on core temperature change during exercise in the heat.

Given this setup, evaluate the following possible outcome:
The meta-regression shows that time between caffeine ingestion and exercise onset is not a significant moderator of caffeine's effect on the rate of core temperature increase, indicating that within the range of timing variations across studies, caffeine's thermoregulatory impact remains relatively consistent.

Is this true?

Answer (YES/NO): YES